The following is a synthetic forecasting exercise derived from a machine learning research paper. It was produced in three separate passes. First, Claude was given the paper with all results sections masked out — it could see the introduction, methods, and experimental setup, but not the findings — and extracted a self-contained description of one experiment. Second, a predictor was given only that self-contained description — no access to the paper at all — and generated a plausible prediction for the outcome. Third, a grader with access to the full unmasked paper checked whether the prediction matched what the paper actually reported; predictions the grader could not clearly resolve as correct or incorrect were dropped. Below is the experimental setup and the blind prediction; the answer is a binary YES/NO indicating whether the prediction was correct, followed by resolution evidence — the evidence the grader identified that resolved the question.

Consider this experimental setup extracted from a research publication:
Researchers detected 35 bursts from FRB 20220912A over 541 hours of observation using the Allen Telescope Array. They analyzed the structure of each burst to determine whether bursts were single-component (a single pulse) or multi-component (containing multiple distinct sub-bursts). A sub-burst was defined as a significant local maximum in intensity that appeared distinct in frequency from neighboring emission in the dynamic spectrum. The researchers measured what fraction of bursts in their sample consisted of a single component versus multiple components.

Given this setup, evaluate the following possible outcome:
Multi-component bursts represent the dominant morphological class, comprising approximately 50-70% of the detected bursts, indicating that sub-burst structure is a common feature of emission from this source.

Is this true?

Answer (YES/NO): NO